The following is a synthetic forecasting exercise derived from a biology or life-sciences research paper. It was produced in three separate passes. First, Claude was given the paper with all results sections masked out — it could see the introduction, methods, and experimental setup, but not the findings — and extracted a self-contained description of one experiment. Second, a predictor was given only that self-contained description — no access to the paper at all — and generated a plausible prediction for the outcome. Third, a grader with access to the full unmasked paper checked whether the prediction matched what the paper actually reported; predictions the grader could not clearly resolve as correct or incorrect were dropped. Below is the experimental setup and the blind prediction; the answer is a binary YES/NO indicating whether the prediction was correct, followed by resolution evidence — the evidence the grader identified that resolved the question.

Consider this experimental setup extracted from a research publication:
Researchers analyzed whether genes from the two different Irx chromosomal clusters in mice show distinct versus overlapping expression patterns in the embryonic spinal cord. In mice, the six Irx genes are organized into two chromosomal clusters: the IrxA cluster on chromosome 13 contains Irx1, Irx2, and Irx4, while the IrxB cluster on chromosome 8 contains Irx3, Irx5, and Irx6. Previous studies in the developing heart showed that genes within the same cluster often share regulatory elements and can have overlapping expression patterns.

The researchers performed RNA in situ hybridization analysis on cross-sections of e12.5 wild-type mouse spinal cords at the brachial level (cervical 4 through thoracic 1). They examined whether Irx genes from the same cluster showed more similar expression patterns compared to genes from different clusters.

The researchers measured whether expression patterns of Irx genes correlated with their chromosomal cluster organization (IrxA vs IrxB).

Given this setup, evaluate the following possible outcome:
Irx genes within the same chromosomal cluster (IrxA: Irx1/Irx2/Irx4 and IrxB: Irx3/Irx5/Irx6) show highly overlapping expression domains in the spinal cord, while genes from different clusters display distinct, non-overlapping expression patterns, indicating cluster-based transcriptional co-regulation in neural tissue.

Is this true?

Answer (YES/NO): NO